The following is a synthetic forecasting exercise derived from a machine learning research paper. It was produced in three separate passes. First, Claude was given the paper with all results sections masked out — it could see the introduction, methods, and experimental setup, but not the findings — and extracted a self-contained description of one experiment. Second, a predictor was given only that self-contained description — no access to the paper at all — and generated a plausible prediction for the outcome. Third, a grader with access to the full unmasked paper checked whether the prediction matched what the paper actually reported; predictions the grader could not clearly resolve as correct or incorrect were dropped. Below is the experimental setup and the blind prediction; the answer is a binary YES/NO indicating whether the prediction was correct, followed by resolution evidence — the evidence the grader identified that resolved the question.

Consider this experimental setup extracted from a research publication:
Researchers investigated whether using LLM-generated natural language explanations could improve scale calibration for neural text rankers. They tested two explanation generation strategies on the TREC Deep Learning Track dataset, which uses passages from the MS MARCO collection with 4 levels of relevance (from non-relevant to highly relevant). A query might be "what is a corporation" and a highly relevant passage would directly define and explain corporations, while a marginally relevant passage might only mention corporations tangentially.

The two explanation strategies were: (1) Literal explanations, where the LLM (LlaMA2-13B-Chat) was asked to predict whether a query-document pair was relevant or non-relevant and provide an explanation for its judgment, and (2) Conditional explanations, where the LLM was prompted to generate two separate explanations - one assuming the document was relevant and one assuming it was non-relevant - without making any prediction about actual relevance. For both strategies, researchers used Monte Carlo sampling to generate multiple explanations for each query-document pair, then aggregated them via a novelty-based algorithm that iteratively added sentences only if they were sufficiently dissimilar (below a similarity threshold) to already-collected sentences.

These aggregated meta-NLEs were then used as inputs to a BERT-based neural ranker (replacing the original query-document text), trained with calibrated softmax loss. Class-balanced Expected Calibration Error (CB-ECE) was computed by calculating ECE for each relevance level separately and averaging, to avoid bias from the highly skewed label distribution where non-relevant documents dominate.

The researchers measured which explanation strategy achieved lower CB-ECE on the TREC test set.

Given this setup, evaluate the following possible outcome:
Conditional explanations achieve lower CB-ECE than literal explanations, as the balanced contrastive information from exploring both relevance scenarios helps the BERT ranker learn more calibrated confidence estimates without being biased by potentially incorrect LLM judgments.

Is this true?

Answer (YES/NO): YES